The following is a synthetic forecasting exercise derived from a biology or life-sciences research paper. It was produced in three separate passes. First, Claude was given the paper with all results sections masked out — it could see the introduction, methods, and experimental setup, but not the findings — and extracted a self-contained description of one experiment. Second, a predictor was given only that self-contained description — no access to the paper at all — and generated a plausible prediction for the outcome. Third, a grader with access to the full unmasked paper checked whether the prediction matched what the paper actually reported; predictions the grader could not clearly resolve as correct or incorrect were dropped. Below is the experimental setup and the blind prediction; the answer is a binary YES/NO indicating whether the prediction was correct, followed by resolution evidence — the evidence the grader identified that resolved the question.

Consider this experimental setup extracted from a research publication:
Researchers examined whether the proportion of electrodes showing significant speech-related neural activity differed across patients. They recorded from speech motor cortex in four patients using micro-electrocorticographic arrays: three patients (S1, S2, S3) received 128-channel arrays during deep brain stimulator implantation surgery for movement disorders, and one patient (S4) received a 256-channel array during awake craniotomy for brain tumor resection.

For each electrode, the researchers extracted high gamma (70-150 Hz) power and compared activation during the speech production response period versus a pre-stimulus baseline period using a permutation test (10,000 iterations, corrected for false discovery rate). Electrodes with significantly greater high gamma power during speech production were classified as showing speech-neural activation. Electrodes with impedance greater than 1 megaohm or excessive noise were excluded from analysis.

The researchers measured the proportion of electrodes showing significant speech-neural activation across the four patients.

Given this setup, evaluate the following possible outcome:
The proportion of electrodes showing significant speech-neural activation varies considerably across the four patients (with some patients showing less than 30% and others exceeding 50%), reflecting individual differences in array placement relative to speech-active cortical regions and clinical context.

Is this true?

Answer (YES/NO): NO